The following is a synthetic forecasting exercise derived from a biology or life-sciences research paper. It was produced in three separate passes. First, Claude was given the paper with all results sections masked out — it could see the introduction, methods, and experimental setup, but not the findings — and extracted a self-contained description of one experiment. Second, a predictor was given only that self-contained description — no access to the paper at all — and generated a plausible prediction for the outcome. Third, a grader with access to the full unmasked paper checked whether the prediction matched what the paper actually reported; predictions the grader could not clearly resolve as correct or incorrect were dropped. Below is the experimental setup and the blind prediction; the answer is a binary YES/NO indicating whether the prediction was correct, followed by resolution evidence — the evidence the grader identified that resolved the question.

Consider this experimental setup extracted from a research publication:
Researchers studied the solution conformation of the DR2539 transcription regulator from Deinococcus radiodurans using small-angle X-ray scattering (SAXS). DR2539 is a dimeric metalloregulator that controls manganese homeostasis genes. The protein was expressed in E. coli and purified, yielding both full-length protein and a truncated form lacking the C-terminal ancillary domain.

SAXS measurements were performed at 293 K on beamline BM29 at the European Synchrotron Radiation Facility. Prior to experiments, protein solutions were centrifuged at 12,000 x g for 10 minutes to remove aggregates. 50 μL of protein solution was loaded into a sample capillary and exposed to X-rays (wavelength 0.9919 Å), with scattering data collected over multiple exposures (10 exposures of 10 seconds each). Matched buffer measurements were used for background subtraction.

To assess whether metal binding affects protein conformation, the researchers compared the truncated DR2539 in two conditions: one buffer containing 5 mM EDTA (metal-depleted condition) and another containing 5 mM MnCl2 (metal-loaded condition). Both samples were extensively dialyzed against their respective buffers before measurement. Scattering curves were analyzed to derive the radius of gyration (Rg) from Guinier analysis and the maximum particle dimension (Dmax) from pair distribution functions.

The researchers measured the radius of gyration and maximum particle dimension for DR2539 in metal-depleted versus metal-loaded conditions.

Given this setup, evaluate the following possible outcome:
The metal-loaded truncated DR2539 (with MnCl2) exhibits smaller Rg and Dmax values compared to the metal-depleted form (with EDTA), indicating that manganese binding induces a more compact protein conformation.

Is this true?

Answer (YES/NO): YES